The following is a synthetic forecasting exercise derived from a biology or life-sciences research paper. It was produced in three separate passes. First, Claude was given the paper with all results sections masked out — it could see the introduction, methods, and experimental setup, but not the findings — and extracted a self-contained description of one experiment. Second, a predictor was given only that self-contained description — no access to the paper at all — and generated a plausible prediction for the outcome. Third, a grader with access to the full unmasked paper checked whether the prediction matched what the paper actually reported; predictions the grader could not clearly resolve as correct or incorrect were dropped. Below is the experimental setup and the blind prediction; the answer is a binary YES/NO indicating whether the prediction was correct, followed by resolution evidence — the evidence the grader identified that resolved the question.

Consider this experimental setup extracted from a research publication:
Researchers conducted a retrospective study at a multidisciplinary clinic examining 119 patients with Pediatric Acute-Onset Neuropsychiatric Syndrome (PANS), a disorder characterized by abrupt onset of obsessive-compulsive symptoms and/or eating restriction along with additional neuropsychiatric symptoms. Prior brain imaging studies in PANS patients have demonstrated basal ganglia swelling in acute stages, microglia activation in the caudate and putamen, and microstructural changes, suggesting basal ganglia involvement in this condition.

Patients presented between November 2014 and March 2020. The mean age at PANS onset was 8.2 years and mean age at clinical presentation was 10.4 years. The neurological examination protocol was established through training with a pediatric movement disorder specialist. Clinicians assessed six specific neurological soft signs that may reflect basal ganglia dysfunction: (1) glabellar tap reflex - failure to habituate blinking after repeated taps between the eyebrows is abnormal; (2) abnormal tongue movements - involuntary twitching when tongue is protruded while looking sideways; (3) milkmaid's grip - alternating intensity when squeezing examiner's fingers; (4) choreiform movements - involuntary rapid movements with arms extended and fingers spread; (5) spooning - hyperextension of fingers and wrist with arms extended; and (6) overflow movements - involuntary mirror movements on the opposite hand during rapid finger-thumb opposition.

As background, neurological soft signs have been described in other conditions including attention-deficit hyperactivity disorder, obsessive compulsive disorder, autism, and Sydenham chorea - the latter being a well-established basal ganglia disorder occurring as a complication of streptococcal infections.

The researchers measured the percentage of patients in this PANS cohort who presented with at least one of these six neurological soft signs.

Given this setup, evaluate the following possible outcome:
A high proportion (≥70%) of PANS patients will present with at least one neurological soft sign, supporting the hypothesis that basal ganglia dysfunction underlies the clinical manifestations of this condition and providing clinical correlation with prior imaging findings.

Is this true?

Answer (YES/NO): YES